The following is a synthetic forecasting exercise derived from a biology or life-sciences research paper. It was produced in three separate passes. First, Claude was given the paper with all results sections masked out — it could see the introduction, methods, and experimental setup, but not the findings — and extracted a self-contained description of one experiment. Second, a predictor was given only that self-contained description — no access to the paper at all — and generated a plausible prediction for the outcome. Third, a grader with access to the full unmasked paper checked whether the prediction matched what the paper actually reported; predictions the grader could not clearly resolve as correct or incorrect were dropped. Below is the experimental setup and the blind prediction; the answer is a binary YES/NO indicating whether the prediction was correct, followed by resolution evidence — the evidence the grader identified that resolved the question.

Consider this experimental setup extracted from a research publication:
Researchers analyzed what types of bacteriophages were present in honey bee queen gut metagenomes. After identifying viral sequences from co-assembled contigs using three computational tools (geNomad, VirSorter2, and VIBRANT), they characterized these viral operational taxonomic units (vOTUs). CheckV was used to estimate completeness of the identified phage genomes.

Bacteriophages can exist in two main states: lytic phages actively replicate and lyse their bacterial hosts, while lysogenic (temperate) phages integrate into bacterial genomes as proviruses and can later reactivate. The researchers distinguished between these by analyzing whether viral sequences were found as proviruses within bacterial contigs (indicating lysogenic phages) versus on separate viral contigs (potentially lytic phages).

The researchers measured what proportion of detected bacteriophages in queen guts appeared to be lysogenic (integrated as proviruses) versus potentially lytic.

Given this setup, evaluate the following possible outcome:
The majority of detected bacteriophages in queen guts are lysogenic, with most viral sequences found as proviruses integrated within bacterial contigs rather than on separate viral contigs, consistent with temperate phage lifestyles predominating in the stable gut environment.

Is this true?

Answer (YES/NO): NO